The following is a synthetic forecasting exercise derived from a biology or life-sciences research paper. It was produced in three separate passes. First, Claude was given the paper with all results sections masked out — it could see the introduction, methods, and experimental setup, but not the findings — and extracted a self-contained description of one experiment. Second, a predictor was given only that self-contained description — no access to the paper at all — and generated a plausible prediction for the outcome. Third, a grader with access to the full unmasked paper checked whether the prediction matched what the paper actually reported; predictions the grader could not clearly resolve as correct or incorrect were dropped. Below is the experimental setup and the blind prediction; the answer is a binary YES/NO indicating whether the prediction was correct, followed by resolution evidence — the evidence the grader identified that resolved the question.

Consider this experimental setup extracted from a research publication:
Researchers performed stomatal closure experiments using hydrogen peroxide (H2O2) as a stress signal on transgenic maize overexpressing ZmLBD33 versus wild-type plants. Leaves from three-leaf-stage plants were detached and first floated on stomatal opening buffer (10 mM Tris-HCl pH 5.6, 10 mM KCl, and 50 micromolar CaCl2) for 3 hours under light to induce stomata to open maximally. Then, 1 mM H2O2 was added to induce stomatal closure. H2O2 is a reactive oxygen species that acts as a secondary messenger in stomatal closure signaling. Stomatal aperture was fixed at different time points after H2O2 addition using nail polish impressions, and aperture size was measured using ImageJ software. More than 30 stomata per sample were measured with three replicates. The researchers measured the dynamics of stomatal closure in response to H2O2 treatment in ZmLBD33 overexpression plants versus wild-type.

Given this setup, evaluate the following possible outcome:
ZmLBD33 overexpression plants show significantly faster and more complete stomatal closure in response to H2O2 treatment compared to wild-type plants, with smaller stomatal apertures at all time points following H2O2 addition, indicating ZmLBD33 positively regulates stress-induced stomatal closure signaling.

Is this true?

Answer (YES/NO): NO